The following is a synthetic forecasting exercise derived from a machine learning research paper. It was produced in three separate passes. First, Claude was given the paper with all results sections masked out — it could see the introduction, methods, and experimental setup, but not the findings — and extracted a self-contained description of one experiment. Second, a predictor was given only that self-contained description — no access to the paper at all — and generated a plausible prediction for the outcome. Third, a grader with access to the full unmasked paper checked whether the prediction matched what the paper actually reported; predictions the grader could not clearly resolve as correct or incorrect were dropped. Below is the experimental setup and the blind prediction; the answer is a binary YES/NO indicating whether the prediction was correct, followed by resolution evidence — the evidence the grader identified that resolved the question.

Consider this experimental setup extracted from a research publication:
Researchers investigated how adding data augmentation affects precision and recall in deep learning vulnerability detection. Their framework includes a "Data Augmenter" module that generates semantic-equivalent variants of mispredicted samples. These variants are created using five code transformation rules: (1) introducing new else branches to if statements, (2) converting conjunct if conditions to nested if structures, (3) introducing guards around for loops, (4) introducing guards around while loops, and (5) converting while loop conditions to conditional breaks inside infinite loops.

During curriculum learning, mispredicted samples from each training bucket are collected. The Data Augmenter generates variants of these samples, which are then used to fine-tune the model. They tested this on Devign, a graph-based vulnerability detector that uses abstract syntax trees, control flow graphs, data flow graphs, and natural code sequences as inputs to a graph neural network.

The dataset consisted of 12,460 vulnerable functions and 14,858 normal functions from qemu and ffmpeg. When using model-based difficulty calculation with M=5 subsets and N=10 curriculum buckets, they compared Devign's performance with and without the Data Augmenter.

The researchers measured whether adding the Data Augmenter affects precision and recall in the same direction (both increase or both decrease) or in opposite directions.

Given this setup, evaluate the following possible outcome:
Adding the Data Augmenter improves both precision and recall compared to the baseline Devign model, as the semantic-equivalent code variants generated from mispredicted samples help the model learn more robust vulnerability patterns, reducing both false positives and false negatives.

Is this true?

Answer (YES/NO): NO